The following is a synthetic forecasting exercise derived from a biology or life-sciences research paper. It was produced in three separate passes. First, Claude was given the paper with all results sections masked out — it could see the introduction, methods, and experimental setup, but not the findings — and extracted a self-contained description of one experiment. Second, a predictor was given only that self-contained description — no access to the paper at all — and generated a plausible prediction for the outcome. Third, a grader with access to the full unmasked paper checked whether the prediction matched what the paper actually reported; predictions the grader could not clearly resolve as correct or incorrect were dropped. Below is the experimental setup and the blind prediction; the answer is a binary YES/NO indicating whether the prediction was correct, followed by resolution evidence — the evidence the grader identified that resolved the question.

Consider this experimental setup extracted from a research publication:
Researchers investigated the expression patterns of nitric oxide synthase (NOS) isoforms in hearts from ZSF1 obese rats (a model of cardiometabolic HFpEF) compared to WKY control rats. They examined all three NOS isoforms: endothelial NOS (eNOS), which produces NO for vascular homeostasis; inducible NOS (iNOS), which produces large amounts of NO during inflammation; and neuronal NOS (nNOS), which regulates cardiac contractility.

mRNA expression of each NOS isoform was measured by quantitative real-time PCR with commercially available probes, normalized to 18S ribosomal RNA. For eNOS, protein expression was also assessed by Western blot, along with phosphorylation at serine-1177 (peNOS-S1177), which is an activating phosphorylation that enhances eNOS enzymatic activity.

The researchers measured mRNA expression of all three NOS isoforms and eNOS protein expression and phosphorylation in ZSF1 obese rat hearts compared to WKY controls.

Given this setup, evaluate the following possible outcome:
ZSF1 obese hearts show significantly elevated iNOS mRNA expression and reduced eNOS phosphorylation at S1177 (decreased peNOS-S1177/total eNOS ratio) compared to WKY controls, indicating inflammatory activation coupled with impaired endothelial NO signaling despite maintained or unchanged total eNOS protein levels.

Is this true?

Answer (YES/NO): NO